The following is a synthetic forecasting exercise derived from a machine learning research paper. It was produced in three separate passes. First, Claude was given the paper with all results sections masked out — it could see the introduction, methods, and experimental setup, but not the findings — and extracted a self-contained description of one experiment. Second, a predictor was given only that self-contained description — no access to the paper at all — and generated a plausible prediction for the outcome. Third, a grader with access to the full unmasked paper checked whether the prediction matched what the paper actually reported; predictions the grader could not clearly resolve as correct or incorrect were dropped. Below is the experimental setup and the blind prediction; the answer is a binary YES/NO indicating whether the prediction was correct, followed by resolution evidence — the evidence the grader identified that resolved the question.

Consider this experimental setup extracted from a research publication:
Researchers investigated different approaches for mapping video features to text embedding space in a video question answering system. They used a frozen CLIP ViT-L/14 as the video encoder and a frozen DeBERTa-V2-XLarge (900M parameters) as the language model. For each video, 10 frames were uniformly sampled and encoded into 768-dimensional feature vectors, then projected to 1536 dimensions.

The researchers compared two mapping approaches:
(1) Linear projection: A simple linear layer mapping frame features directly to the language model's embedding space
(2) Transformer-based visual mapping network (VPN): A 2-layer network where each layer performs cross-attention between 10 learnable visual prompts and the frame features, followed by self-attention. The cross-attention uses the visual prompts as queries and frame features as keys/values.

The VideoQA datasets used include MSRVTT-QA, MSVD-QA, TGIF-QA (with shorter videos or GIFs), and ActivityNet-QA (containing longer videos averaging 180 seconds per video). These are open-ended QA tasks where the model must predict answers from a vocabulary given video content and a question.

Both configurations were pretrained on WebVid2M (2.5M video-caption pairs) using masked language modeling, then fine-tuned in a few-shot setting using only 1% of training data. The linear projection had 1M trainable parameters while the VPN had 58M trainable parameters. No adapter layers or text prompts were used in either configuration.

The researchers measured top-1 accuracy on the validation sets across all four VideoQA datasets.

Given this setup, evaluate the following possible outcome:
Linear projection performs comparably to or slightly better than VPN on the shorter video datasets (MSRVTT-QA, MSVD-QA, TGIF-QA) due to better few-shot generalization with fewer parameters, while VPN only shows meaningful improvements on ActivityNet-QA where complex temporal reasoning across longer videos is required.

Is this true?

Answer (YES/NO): NO